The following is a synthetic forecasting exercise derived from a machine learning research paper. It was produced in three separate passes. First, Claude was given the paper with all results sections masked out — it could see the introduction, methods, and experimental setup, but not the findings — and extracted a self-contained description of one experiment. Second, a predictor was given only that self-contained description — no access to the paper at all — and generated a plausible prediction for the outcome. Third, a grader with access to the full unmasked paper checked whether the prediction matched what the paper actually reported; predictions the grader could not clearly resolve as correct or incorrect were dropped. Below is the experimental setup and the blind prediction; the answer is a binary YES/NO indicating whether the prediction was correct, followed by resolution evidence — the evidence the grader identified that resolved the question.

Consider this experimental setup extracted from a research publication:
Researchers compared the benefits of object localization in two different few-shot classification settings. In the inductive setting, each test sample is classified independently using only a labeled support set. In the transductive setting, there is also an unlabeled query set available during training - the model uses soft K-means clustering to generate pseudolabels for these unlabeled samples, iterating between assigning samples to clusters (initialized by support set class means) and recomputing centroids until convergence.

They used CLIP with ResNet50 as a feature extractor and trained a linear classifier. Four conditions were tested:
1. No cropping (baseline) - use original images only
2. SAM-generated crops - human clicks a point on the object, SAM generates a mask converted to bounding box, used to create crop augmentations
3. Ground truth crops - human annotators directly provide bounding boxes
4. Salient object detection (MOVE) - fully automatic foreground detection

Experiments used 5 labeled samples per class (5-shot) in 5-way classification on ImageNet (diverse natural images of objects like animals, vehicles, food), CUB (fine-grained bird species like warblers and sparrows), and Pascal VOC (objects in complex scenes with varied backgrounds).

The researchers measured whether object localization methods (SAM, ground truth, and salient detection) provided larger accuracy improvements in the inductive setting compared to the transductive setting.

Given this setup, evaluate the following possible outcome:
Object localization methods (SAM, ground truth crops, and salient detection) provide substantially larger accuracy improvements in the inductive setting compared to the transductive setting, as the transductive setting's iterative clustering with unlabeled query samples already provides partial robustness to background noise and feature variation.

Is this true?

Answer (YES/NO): NO